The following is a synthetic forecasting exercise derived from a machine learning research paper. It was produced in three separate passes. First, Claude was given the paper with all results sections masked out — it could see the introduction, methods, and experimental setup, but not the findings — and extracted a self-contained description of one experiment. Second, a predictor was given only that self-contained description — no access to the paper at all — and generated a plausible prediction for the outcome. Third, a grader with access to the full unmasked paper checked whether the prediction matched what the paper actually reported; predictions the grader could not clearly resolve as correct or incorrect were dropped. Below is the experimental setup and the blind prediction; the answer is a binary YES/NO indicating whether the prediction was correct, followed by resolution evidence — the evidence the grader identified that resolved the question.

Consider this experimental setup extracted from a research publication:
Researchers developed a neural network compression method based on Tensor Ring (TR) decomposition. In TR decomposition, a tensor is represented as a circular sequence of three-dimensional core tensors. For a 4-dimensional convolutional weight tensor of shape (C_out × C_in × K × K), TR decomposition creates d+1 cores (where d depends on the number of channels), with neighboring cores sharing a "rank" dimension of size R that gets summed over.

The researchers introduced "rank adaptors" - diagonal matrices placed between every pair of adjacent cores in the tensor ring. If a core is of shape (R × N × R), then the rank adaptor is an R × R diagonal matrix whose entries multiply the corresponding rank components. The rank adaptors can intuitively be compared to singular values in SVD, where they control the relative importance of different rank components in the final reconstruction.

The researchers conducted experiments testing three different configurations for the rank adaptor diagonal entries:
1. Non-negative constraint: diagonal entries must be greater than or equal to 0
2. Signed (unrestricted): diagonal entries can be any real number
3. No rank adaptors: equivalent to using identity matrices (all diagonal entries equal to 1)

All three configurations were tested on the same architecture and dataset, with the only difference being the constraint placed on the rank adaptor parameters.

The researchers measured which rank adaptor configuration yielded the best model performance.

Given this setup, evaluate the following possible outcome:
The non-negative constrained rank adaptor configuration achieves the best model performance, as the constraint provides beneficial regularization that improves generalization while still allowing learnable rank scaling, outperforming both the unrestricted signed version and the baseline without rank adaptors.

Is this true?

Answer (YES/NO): YES